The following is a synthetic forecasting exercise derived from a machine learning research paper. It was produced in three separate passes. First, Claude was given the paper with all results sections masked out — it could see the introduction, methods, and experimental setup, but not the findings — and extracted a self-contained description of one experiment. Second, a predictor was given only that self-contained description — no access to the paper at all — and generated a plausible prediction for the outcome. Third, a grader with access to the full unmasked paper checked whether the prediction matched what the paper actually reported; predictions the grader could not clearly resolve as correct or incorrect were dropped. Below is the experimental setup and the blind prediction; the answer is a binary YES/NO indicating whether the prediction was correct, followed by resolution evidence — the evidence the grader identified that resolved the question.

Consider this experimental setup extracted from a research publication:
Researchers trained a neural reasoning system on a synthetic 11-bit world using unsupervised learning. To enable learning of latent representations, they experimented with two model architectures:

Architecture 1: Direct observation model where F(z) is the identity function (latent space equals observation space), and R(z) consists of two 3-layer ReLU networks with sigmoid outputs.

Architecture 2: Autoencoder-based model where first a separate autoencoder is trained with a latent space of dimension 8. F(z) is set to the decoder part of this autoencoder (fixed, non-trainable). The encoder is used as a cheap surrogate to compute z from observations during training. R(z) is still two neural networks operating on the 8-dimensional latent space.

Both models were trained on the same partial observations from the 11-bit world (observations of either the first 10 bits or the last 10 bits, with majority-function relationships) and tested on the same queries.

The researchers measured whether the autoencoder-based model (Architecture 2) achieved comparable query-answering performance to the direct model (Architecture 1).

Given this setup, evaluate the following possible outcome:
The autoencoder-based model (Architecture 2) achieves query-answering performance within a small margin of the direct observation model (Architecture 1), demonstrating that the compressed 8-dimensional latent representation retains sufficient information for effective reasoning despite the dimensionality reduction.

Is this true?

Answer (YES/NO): YES